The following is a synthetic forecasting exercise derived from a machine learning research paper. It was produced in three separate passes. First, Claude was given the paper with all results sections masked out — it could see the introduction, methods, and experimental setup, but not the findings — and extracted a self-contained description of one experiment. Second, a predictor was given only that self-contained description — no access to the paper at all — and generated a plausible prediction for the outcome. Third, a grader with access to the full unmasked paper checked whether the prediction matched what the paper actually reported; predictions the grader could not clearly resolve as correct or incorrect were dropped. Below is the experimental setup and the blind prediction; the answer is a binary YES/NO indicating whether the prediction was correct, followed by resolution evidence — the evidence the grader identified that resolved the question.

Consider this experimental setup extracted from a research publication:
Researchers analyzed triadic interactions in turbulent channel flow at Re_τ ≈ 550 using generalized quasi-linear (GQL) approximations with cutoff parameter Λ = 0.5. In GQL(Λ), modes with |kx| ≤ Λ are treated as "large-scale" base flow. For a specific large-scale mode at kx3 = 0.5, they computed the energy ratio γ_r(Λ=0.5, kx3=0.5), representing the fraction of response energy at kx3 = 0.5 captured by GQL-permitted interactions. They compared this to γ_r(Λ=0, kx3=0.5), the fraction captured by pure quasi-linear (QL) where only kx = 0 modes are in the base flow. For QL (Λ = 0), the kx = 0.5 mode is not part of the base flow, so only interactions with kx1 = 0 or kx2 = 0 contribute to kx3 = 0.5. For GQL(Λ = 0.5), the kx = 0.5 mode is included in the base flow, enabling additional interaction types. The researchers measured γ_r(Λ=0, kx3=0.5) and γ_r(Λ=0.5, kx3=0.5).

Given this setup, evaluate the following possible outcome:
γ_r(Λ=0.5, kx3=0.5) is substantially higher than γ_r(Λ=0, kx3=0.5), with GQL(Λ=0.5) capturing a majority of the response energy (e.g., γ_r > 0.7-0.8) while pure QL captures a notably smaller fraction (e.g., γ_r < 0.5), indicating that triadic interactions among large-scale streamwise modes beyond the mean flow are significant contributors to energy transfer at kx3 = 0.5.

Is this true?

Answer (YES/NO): YES